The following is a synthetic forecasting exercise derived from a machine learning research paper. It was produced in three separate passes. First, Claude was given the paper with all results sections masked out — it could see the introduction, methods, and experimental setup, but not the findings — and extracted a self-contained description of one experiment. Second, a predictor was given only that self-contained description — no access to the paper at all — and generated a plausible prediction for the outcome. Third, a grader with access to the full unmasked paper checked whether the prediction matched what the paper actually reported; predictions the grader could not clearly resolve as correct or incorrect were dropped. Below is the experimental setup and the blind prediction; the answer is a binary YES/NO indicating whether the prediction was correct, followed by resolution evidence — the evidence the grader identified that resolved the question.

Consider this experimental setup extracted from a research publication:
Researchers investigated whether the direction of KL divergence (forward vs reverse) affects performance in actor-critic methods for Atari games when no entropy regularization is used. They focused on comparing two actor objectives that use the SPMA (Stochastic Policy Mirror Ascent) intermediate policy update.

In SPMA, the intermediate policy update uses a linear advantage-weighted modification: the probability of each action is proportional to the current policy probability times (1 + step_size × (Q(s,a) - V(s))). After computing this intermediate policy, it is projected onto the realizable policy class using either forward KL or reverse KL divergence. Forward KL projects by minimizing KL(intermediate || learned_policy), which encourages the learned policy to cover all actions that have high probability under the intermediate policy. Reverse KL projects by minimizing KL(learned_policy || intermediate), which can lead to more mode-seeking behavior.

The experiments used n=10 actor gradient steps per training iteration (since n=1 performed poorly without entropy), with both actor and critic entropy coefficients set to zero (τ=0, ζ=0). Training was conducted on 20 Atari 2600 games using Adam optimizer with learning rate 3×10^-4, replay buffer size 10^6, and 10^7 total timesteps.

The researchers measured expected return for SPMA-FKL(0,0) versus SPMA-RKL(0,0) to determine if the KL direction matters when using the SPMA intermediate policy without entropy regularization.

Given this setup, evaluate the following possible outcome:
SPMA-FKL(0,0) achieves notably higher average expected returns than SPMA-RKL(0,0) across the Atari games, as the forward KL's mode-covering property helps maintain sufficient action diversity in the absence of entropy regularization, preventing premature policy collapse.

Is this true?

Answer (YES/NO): NO